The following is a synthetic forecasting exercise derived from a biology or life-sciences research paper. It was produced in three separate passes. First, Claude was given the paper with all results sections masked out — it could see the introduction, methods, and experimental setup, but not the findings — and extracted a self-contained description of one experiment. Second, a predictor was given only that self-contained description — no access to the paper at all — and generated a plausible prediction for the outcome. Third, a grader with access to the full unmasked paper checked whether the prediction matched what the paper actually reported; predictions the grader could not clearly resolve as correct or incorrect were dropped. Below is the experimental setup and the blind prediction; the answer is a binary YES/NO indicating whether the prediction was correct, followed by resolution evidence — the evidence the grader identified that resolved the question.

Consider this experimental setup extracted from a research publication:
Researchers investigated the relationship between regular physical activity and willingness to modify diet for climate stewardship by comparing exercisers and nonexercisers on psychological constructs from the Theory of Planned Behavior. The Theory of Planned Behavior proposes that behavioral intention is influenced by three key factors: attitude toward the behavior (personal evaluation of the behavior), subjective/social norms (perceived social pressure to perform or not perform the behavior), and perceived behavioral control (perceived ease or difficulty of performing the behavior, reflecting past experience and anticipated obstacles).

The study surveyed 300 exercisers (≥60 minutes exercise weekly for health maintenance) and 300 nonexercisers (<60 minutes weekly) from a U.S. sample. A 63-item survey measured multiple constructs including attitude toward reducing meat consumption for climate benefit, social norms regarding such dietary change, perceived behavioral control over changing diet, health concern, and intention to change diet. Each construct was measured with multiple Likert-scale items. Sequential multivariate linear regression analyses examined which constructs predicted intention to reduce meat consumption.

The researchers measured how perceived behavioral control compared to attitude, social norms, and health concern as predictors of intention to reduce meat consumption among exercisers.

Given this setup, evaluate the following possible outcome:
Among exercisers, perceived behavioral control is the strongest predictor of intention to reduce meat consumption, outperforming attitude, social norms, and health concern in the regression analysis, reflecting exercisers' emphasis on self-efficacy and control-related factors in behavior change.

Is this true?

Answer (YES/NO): NO